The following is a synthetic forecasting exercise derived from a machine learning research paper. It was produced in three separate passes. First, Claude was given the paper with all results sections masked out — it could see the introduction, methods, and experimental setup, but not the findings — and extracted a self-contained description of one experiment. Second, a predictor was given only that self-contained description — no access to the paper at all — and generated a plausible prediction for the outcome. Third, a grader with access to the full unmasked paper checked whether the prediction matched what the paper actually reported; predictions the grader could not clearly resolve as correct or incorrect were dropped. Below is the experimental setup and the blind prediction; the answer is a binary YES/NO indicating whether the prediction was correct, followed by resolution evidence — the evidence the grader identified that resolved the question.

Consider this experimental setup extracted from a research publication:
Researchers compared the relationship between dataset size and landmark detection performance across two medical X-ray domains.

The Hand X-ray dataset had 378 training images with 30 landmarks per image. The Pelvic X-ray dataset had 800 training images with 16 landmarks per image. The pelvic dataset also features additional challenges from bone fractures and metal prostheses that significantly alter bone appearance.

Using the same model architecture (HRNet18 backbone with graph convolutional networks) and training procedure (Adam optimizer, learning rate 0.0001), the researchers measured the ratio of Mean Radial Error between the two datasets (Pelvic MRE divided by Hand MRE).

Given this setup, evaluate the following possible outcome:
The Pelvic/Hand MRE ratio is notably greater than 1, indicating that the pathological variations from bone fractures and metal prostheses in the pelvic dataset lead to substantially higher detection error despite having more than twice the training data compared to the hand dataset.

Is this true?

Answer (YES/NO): YES